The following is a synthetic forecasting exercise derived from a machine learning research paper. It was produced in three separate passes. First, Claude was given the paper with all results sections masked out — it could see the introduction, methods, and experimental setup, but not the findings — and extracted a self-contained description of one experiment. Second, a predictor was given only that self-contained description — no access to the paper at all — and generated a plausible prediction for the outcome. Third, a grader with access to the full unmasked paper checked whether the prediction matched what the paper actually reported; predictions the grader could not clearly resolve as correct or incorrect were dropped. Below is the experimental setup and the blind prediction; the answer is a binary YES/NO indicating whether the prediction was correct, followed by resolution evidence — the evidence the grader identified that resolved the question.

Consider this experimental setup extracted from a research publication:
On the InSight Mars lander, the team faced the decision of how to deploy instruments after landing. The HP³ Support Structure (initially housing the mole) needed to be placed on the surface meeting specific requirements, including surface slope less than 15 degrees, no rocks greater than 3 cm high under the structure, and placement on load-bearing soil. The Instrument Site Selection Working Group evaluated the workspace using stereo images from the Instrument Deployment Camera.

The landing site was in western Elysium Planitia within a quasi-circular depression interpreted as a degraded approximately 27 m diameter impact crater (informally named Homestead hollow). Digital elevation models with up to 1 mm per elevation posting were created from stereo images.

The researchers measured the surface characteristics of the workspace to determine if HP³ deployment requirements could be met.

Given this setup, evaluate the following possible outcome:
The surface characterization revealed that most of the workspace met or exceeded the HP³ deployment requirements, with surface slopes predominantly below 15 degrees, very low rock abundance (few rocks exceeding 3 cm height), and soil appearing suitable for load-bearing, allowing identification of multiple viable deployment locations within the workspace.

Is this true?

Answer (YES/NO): YES